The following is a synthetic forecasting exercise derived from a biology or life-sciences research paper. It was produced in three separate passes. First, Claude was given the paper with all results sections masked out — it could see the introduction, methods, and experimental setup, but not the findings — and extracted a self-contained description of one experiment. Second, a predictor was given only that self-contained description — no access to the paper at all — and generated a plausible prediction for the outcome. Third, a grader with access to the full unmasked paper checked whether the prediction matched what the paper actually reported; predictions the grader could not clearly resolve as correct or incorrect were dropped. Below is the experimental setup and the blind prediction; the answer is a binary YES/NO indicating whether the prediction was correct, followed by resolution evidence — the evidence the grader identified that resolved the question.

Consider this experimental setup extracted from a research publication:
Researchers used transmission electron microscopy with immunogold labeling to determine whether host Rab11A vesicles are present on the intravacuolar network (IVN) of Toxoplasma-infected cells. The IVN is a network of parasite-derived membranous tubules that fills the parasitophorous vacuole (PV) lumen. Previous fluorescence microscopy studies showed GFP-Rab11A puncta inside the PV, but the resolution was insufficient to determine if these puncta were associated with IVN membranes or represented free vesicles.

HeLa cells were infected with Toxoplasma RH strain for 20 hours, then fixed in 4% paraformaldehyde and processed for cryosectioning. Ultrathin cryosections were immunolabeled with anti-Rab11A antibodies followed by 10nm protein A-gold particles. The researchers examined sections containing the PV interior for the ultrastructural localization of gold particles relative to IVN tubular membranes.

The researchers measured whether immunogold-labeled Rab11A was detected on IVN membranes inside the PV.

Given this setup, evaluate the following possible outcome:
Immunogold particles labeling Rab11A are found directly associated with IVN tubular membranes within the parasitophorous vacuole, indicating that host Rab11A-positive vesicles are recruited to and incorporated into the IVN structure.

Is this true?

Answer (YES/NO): NO